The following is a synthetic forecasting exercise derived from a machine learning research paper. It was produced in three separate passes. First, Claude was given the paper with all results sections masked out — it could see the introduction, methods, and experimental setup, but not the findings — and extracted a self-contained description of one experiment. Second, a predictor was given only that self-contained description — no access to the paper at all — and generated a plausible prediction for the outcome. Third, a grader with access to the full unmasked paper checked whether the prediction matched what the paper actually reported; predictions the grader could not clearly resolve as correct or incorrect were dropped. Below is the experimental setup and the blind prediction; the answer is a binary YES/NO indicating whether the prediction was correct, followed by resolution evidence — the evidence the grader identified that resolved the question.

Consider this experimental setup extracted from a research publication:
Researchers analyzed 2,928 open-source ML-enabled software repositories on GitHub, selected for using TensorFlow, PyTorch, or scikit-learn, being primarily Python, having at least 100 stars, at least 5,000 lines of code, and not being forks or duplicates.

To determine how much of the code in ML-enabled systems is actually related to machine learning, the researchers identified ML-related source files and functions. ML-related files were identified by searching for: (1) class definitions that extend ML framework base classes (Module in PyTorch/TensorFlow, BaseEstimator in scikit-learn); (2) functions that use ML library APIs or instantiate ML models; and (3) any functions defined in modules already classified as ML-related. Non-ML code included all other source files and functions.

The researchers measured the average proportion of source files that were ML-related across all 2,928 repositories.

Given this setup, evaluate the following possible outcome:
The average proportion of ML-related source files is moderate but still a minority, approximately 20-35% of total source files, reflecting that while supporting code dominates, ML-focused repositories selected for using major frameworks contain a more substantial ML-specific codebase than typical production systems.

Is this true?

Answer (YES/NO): NO